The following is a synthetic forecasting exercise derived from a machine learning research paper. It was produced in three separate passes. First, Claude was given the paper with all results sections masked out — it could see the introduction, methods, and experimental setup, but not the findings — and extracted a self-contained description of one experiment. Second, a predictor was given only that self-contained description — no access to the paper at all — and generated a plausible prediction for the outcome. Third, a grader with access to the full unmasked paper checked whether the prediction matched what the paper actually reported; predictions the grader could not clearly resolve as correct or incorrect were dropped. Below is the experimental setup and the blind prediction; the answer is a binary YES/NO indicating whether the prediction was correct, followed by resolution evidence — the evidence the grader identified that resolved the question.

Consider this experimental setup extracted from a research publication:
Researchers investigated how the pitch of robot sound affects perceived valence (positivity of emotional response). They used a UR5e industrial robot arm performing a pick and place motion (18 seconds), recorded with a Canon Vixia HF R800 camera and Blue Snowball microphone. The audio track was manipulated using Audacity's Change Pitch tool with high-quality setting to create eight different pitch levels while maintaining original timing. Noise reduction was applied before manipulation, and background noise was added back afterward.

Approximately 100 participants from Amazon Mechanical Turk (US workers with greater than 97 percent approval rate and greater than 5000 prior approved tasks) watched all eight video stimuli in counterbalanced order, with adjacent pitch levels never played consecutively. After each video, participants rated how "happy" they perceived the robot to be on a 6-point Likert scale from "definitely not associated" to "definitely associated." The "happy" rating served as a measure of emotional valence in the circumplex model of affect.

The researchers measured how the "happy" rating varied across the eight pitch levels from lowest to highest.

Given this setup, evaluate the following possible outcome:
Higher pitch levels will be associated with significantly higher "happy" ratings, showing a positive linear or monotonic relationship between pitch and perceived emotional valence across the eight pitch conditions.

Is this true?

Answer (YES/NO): YES